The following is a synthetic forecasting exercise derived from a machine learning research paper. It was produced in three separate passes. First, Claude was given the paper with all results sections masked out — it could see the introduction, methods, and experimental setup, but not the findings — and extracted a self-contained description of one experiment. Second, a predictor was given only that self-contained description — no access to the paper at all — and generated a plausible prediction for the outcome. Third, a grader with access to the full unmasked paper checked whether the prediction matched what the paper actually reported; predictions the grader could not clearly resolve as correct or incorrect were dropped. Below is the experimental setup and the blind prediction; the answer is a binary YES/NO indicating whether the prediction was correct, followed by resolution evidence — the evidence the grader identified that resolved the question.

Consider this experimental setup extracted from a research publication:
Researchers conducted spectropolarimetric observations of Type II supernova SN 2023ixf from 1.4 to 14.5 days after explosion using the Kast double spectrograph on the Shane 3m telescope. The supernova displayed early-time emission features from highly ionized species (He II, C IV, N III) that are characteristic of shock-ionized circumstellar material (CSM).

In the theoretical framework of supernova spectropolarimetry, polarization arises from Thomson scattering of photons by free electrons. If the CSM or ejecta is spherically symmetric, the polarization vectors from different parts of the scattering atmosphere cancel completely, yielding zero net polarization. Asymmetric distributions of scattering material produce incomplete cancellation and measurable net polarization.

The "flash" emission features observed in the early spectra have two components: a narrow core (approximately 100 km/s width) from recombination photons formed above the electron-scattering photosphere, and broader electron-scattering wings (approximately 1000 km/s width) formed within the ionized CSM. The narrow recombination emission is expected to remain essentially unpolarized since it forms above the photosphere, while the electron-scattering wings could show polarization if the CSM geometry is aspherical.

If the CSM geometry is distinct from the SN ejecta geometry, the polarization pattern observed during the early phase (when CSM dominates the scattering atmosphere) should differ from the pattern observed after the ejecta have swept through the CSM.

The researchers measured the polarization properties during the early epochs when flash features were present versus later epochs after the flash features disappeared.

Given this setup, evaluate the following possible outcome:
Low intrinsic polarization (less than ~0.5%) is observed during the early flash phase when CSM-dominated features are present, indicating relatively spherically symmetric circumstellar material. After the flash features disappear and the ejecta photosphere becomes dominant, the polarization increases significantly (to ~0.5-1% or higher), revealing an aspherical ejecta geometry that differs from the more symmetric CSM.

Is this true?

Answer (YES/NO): NO